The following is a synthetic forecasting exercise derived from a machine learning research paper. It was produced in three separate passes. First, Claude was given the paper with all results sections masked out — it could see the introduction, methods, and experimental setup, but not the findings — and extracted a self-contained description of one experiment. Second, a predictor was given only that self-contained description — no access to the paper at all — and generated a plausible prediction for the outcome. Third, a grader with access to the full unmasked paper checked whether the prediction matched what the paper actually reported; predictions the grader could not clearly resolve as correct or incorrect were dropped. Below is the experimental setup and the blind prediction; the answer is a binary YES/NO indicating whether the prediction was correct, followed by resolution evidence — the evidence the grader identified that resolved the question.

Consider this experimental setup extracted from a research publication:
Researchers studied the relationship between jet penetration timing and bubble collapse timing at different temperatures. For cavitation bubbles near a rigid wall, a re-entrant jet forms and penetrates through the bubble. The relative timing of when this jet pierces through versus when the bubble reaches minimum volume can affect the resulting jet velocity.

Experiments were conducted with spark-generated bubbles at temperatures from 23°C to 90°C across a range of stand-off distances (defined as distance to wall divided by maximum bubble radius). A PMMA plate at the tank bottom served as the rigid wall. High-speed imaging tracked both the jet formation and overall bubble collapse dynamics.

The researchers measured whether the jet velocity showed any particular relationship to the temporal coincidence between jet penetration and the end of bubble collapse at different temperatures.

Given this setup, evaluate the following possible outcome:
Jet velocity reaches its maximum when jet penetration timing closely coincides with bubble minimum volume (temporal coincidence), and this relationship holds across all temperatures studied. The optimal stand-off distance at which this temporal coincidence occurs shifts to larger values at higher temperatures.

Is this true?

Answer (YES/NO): NO